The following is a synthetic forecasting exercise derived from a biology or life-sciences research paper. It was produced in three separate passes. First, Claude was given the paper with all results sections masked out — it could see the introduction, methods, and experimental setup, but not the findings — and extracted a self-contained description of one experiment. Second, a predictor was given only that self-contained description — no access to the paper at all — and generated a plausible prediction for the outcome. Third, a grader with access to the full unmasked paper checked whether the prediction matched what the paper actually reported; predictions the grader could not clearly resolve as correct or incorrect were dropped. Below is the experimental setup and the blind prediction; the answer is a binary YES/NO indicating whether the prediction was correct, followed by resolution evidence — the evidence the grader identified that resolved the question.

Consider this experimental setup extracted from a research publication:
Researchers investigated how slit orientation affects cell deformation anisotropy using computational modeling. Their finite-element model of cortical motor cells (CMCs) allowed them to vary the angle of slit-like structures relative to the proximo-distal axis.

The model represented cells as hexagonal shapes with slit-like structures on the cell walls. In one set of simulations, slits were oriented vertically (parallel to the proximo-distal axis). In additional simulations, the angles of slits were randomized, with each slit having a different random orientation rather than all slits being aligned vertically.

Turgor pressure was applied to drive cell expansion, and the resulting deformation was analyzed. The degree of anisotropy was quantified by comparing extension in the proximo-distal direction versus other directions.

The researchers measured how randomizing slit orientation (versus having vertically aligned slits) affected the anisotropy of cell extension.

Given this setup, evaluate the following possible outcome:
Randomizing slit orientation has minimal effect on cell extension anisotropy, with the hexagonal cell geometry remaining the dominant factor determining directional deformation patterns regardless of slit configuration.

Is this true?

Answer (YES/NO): NO